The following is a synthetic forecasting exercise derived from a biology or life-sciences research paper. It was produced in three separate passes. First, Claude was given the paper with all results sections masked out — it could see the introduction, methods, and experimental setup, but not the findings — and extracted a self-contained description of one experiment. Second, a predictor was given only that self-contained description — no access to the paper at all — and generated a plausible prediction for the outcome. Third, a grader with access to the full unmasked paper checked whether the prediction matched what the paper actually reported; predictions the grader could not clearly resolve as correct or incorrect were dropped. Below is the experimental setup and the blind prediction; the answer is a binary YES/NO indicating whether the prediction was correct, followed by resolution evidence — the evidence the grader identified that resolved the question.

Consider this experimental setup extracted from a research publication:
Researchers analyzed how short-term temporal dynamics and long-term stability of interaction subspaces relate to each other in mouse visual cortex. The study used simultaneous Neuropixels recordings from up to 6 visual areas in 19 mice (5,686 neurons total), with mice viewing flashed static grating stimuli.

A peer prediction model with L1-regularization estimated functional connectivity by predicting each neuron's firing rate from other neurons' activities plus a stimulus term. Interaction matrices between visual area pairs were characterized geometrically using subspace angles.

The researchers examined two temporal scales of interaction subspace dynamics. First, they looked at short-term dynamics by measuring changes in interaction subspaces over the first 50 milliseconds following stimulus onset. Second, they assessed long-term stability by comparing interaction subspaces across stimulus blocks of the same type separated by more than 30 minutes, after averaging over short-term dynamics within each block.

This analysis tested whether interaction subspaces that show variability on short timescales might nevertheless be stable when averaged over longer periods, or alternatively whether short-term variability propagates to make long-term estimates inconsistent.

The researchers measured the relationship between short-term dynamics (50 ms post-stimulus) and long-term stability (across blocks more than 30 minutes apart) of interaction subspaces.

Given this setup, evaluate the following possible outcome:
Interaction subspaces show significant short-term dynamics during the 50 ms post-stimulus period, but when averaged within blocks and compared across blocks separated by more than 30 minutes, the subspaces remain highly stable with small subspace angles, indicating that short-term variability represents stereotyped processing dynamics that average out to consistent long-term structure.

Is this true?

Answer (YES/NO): YES